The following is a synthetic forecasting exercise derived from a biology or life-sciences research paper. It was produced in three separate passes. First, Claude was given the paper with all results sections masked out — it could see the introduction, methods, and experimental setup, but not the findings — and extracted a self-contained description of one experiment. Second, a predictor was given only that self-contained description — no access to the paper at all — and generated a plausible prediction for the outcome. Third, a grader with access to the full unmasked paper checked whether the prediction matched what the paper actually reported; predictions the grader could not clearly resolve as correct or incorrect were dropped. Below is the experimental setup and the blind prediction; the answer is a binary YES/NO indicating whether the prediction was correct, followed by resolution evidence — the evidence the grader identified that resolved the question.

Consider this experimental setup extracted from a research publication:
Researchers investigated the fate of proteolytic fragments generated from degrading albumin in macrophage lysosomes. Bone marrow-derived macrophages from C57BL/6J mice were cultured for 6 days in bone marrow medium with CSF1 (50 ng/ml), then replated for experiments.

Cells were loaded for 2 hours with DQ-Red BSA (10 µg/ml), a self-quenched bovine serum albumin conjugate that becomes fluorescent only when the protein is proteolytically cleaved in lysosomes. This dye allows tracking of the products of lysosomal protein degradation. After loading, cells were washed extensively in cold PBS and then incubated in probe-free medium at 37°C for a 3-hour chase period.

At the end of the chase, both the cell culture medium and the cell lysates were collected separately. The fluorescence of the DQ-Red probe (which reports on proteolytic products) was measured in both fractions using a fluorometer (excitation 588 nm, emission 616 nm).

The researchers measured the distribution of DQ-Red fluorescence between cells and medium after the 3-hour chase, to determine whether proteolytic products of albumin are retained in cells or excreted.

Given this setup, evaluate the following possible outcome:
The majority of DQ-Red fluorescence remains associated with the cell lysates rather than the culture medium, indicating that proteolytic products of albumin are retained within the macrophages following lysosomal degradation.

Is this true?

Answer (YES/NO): NO